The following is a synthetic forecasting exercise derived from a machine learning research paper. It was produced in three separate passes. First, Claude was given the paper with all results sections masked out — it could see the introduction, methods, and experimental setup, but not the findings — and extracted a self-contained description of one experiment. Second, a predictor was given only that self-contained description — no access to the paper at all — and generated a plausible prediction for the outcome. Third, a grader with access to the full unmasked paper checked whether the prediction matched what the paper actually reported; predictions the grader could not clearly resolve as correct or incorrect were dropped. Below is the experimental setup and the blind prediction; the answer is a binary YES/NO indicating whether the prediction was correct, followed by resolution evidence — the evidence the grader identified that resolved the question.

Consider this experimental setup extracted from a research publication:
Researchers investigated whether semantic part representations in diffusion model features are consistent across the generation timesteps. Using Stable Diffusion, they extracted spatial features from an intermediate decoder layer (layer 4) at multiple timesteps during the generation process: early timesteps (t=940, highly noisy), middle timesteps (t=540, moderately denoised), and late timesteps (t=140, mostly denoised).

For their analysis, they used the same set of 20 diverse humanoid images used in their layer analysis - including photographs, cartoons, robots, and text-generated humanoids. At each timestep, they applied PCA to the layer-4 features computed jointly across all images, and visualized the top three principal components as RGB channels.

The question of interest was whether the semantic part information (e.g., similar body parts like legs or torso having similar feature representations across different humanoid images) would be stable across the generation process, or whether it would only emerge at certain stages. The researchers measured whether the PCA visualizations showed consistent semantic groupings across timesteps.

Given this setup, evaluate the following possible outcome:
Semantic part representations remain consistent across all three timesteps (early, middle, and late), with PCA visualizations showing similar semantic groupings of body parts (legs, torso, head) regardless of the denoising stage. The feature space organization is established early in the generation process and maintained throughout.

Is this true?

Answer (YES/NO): YES